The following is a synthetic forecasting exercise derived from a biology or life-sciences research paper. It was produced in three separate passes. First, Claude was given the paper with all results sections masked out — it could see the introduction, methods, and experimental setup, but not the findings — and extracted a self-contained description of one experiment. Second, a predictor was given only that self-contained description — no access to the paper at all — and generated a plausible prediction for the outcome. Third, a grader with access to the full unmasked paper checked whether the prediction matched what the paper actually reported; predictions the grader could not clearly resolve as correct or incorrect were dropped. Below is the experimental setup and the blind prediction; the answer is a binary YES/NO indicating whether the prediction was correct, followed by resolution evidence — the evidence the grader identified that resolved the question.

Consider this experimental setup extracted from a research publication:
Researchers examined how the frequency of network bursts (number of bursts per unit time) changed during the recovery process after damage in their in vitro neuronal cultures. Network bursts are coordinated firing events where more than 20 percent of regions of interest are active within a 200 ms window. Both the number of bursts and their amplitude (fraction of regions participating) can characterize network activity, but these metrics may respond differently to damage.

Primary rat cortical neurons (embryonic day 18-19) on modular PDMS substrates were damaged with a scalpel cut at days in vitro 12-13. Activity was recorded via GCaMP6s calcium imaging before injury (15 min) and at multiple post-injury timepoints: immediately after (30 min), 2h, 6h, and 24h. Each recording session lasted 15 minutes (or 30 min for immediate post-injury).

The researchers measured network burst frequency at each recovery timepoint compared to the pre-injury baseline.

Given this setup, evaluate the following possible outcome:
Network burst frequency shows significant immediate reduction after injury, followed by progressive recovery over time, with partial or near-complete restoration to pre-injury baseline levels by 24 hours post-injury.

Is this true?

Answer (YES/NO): YES